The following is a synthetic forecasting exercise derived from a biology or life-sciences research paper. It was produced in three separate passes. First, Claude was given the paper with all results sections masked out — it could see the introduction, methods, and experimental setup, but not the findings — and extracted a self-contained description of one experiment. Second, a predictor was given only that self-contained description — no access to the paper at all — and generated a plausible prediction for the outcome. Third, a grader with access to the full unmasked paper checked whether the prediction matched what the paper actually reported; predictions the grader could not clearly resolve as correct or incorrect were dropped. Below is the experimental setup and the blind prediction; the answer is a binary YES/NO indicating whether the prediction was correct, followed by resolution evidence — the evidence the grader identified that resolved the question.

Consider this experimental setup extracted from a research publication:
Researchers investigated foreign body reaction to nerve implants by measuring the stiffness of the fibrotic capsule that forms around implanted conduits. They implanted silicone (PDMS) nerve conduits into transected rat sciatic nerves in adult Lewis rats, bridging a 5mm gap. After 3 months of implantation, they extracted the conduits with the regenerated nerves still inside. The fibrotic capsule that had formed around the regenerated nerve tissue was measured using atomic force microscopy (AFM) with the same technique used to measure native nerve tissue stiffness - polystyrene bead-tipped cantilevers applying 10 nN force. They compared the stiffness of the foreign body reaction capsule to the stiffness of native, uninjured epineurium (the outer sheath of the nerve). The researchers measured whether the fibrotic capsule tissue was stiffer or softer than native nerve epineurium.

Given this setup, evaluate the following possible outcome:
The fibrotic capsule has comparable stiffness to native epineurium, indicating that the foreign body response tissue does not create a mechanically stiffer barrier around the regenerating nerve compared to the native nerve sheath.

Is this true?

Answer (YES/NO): NO